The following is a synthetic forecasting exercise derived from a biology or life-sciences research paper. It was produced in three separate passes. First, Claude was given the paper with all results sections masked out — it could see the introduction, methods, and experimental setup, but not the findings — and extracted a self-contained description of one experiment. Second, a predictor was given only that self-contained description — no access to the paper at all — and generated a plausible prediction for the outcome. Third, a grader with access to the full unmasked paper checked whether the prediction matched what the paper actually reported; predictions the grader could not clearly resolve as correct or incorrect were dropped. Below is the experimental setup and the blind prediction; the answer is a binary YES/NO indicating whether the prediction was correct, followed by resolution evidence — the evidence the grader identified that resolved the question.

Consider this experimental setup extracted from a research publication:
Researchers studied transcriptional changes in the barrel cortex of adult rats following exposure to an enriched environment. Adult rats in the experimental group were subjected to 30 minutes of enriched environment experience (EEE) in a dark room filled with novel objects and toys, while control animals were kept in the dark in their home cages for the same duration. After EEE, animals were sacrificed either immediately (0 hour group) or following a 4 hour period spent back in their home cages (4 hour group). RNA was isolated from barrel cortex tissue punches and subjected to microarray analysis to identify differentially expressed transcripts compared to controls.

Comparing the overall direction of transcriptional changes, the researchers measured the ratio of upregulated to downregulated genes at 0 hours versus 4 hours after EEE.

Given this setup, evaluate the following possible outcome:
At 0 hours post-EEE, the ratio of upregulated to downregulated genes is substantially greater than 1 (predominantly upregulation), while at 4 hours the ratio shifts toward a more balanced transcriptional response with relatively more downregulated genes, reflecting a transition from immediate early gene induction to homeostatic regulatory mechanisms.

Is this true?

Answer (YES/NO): NO